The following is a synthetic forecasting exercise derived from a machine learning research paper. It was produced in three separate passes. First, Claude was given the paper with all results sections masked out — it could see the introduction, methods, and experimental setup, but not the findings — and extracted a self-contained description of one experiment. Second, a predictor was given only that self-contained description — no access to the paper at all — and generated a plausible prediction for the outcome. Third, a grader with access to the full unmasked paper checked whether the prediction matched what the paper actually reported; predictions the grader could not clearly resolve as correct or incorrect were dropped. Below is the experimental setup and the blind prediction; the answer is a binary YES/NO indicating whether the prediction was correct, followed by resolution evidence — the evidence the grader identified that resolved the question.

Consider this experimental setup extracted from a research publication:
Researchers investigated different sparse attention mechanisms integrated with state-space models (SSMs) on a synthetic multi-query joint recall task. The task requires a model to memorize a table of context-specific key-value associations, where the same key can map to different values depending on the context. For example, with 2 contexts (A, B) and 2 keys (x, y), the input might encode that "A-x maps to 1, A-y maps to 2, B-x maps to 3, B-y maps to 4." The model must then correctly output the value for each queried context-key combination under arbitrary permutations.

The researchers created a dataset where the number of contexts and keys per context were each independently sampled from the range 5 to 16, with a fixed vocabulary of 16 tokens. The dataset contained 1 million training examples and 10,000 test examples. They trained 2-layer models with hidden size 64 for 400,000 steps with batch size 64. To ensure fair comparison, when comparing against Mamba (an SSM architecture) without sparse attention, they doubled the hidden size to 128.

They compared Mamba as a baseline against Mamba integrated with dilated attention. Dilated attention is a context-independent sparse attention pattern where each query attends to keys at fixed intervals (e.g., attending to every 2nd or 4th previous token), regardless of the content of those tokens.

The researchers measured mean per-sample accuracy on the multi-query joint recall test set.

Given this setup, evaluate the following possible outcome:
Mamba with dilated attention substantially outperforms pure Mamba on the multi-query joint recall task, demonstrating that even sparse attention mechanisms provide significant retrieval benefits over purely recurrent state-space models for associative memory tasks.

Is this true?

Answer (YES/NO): NO